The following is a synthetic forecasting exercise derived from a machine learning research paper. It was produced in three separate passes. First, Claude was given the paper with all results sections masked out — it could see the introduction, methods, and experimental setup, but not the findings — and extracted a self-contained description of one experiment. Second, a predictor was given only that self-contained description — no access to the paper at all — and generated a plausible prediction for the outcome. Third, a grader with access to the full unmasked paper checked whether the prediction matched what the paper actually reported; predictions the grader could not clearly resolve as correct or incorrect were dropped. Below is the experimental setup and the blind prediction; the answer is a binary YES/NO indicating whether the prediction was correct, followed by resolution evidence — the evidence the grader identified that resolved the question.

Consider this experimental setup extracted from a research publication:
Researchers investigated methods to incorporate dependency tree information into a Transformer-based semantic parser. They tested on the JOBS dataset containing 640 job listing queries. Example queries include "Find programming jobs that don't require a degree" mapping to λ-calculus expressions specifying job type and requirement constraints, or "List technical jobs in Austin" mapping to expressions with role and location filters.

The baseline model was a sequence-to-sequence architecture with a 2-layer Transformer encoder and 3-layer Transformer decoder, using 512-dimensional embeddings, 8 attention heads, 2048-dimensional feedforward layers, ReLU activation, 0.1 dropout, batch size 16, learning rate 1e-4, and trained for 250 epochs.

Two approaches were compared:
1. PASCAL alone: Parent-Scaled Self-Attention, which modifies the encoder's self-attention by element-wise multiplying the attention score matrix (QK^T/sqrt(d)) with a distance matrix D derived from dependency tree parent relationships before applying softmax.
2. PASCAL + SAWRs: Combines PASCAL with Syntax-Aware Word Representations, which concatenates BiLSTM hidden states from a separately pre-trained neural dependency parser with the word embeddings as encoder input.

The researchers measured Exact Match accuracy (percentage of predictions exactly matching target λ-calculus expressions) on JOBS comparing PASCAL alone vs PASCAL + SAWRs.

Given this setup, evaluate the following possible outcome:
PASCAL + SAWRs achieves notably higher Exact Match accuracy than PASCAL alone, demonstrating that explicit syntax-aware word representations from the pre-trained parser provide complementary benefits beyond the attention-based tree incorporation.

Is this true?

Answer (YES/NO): NO